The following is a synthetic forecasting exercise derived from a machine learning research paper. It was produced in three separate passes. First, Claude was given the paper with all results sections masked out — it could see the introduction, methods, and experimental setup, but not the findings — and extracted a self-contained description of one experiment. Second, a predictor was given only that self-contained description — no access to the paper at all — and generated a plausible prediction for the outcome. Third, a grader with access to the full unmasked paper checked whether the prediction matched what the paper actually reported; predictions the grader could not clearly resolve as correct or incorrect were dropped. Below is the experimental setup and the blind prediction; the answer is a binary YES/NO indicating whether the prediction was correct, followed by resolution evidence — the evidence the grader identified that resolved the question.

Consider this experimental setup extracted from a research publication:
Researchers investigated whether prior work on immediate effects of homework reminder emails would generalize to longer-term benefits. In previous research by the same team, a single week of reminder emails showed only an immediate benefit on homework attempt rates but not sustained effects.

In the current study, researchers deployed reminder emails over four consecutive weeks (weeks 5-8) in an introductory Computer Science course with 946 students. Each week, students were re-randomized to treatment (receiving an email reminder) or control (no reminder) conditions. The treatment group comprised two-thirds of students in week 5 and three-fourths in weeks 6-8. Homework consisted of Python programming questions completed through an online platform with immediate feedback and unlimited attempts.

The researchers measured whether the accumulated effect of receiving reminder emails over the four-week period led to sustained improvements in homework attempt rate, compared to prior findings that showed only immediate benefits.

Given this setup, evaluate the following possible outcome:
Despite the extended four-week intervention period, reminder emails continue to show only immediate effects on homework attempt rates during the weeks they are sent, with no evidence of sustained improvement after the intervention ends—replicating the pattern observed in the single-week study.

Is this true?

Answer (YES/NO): NO